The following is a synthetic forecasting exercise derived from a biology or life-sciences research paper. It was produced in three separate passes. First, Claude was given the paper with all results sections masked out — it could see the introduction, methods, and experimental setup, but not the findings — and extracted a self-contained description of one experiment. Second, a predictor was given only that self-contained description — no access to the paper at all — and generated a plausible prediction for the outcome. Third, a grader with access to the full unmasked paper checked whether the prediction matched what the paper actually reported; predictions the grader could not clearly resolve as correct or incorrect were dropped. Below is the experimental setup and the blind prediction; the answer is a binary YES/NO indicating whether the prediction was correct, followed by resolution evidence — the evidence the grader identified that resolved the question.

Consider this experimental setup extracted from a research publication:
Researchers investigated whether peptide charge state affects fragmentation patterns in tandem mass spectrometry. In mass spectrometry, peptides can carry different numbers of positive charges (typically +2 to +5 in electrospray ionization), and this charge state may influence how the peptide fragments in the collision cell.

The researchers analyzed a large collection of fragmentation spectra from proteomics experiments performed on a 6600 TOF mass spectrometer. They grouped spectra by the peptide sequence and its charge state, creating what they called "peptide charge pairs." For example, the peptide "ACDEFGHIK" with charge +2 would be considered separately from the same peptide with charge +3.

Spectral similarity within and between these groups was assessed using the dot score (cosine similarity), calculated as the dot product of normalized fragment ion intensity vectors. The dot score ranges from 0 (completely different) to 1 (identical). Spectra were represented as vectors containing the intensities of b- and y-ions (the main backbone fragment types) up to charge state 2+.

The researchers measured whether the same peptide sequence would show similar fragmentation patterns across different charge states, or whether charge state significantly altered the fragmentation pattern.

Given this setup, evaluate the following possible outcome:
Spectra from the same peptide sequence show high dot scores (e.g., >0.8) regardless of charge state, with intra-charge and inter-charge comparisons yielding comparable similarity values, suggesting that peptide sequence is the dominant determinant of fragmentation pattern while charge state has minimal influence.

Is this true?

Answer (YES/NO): NO